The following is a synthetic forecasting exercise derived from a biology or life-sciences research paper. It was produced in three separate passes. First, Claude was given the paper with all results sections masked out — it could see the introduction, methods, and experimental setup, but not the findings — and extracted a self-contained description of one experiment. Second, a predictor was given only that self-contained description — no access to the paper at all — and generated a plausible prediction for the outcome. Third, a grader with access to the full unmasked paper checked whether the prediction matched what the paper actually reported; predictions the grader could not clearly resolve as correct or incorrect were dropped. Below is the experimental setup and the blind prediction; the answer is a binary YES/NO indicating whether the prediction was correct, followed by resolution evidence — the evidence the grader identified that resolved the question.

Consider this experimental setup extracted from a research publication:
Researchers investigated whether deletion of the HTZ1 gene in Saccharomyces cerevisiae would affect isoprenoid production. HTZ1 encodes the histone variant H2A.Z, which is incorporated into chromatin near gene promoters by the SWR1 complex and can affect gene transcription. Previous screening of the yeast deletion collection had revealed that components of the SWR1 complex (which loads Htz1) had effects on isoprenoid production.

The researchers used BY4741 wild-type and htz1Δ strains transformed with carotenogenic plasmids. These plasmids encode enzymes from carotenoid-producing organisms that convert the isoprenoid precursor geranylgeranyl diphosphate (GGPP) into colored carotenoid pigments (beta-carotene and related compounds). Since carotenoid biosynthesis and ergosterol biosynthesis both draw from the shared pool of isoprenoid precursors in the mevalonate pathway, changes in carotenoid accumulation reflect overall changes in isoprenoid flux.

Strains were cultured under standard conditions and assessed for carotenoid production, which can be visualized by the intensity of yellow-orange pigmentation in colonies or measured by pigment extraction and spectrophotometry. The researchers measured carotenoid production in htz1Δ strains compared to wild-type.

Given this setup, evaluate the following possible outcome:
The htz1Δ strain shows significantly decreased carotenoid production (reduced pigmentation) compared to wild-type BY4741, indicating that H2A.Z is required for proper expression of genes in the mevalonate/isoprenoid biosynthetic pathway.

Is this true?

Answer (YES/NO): NO